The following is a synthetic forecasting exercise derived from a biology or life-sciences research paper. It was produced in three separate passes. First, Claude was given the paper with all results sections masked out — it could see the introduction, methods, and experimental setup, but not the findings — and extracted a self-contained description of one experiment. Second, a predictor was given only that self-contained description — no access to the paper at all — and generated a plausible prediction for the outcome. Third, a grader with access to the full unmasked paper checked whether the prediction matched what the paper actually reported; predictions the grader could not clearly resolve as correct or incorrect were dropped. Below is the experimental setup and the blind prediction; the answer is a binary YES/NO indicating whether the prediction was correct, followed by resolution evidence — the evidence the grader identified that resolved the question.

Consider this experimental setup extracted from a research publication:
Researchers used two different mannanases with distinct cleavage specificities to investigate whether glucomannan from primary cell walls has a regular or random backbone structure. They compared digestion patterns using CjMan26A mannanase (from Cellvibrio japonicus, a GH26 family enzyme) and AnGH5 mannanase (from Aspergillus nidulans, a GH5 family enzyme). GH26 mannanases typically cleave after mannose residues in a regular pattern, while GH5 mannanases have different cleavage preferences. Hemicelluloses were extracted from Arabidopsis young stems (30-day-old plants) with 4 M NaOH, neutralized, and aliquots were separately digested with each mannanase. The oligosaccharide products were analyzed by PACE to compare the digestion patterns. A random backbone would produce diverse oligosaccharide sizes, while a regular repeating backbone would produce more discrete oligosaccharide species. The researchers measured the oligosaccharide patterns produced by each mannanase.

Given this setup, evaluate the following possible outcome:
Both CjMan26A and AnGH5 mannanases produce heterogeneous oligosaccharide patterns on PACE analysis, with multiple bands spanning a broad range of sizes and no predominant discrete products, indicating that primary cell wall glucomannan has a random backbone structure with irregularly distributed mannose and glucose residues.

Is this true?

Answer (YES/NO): NO